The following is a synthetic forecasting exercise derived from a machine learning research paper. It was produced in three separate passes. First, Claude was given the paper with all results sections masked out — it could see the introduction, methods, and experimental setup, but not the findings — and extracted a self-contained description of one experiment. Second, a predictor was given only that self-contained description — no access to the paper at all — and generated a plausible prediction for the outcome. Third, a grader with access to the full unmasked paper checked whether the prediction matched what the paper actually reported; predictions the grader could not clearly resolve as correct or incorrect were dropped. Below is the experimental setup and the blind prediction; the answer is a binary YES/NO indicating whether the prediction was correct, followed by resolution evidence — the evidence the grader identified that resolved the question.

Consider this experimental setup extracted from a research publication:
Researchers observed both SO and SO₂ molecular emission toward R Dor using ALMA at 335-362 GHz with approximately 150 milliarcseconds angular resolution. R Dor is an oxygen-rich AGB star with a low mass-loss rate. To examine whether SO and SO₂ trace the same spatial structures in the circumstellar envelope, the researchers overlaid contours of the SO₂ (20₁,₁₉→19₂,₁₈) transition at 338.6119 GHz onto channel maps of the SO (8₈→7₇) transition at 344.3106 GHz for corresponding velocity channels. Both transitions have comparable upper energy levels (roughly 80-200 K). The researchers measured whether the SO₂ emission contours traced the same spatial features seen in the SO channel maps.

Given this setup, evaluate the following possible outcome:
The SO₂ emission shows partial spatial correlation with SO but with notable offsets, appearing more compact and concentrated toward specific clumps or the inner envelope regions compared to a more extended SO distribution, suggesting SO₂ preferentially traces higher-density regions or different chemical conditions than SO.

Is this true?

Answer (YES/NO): NO